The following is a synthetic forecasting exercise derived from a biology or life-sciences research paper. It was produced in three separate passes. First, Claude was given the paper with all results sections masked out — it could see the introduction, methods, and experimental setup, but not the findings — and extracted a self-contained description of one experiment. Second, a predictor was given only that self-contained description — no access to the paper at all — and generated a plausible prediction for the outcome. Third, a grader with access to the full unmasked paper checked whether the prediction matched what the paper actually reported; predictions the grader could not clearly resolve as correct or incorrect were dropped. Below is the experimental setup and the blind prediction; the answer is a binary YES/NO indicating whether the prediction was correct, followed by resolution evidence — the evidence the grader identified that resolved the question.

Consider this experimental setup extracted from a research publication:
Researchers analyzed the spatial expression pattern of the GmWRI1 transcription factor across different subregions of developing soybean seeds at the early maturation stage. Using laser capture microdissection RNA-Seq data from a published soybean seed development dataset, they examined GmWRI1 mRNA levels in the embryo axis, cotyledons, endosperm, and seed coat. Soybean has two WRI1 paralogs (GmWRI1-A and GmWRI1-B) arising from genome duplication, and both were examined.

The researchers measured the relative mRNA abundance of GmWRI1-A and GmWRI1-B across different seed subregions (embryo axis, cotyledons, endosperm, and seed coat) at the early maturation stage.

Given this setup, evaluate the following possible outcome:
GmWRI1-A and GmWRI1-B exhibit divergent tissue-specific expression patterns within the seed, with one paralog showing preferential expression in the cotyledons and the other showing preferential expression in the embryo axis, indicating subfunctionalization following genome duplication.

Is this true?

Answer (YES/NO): NO